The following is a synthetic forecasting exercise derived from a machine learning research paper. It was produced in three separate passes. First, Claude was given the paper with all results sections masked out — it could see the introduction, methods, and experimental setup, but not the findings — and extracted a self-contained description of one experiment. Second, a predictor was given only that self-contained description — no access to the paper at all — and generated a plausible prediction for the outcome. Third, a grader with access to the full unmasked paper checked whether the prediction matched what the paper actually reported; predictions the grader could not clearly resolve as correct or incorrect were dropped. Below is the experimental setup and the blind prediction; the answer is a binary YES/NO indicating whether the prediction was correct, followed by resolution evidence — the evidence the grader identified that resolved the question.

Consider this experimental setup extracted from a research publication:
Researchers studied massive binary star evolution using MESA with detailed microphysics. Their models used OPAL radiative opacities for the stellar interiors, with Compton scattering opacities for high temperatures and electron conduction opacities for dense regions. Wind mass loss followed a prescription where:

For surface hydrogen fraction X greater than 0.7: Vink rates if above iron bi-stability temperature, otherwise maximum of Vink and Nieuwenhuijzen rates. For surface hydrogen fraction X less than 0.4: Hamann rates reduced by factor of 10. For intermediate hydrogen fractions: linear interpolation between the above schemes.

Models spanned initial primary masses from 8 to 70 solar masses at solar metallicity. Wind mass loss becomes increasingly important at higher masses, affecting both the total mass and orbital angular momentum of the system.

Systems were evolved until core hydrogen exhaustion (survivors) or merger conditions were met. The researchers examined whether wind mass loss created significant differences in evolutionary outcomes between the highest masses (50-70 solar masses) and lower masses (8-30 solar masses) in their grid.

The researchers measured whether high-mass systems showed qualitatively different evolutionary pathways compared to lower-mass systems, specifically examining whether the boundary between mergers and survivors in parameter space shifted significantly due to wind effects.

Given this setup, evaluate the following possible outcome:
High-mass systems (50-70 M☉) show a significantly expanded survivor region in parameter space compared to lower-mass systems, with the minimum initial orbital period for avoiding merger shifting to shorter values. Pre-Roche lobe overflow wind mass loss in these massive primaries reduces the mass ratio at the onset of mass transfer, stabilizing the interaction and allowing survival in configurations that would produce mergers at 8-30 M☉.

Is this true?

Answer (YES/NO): NO